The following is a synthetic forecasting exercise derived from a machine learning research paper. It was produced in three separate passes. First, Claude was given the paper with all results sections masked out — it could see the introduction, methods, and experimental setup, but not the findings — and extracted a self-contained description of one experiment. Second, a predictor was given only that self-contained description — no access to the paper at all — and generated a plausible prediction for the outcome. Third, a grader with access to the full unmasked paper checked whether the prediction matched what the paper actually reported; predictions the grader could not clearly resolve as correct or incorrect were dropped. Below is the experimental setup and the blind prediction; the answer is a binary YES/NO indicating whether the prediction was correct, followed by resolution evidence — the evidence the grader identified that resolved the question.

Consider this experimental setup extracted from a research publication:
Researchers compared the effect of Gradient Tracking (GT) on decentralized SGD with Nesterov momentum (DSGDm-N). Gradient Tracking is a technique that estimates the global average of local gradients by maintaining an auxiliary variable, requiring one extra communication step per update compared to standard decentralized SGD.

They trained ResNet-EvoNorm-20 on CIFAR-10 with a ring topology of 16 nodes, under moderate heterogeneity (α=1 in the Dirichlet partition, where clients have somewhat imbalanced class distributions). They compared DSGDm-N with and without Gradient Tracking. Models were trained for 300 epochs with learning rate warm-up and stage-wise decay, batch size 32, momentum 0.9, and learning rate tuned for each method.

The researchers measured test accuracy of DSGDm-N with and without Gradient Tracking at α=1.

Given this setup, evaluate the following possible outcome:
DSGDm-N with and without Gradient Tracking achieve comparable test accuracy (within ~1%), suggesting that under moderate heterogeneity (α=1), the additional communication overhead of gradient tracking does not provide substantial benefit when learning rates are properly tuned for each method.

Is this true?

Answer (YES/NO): YES